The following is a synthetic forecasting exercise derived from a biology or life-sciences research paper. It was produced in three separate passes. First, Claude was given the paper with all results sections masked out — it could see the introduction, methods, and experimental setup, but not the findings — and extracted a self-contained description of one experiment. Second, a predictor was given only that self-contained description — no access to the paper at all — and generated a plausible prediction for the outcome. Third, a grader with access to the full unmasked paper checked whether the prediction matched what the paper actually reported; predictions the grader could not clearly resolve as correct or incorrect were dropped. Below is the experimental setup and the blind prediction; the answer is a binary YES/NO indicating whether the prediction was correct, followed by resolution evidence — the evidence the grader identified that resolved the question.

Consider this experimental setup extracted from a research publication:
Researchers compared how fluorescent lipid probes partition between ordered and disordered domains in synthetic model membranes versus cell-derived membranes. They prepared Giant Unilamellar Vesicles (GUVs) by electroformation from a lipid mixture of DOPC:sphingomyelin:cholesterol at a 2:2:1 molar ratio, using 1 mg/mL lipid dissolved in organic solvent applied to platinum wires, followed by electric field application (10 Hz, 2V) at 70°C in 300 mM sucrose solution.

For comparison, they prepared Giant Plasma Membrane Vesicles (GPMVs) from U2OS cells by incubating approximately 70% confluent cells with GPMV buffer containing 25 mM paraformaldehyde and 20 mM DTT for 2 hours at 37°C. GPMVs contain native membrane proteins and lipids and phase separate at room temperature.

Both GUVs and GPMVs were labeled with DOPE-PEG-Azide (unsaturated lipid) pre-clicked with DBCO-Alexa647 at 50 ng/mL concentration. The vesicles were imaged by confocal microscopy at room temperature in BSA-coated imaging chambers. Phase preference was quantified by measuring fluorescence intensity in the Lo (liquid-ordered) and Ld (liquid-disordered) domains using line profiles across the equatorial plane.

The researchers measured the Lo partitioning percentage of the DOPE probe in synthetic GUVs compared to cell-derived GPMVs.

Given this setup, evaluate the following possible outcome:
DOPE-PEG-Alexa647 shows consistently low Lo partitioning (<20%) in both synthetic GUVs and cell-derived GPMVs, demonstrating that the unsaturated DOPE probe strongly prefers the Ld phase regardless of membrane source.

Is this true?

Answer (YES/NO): NO